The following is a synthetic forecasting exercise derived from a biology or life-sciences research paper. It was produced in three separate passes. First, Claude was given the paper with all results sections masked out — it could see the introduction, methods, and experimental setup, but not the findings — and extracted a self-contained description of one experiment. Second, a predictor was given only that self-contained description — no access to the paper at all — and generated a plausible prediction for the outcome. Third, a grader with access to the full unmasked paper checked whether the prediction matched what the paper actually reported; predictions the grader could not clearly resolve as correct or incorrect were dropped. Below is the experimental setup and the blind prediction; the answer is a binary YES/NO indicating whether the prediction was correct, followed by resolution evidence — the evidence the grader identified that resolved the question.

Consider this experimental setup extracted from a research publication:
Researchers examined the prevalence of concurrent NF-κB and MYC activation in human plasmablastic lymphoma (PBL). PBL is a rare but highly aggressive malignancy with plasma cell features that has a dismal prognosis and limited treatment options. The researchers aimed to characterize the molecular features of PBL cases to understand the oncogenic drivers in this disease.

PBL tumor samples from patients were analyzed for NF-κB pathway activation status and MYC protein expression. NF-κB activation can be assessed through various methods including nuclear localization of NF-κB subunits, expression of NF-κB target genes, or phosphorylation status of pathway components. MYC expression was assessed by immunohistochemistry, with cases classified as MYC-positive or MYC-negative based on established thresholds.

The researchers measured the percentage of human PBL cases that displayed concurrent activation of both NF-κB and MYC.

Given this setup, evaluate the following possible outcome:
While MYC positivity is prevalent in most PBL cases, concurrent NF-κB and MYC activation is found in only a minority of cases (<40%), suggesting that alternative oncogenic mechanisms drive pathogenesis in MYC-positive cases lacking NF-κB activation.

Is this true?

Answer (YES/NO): NO